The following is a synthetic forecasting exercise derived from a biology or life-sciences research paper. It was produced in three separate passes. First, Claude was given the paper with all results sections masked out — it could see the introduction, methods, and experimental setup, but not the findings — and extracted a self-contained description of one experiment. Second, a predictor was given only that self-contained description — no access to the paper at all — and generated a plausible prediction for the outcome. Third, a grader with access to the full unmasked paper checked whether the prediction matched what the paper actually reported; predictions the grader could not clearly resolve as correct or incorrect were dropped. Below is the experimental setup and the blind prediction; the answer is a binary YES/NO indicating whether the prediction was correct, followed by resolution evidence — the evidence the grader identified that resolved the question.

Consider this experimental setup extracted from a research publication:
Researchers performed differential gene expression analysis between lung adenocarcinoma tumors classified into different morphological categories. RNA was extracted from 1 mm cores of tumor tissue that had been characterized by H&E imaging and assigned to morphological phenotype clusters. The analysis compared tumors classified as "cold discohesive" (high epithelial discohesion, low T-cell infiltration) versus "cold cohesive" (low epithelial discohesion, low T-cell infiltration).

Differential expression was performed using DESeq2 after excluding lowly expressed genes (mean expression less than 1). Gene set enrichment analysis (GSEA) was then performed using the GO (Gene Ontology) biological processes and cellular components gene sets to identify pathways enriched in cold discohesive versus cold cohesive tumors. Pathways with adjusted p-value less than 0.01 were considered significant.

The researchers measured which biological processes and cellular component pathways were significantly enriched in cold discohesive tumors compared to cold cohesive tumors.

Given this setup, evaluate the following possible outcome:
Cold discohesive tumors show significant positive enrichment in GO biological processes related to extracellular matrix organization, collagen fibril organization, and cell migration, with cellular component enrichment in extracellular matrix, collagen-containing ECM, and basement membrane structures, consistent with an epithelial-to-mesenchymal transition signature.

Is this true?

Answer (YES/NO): NO